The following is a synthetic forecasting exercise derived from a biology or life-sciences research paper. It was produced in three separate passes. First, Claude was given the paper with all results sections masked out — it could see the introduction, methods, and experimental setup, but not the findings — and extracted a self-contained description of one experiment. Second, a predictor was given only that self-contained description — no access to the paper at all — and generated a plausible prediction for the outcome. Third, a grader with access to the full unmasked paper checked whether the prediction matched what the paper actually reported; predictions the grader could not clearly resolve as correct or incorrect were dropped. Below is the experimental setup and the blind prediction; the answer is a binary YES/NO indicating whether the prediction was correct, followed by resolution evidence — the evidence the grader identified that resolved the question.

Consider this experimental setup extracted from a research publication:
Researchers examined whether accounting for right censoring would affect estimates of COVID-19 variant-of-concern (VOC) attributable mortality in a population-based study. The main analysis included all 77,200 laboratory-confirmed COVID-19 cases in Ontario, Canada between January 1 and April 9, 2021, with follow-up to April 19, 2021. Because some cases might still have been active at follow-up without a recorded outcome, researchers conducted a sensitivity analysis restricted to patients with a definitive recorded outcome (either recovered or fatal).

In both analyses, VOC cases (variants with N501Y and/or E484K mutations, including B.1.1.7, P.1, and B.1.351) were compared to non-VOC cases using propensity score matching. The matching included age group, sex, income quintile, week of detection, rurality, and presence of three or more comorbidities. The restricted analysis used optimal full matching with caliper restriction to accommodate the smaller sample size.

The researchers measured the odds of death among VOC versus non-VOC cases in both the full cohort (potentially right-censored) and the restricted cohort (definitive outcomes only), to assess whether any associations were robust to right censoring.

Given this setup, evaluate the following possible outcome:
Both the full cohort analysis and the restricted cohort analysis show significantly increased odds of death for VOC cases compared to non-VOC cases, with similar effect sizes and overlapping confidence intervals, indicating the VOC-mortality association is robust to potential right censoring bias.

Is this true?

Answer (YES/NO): YES